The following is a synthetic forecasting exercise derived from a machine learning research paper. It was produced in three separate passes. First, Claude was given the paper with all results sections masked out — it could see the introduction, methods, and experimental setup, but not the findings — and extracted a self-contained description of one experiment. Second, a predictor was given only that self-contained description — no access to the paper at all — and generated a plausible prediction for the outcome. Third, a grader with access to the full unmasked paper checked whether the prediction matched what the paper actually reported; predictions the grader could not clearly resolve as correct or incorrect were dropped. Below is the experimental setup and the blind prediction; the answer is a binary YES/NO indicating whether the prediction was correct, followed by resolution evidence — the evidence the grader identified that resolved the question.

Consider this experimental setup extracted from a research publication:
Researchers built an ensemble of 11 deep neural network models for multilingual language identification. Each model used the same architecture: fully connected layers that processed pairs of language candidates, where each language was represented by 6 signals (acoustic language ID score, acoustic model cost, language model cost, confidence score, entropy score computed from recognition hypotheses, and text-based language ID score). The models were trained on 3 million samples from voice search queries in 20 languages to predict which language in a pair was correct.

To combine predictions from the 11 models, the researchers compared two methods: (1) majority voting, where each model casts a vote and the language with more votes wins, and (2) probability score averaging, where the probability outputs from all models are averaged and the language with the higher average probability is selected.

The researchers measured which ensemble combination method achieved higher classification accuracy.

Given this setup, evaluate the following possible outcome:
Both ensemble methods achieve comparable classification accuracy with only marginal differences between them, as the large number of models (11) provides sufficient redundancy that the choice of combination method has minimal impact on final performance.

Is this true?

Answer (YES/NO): NO